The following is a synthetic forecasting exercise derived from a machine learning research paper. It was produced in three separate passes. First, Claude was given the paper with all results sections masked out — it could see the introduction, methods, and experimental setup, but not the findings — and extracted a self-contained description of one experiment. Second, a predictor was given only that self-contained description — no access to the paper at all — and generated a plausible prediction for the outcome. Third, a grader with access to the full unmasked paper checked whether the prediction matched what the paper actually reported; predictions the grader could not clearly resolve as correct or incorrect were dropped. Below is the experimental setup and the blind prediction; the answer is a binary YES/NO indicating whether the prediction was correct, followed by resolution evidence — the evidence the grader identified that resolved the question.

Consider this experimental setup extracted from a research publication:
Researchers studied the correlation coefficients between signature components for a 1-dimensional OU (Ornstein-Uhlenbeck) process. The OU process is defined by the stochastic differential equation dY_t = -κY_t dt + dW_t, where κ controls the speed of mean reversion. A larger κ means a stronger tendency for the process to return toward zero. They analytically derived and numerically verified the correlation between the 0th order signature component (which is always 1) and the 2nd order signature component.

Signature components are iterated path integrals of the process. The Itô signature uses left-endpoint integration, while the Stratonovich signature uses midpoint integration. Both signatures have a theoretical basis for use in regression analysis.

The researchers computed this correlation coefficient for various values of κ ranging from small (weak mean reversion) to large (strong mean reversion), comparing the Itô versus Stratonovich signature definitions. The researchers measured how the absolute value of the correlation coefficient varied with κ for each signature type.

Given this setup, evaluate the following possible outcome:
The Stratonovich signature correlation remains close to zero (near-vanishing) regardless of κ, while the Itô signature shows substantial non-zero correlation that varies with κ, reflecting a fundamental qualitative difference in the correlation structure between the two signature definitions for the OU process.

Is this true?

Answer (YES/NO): NO